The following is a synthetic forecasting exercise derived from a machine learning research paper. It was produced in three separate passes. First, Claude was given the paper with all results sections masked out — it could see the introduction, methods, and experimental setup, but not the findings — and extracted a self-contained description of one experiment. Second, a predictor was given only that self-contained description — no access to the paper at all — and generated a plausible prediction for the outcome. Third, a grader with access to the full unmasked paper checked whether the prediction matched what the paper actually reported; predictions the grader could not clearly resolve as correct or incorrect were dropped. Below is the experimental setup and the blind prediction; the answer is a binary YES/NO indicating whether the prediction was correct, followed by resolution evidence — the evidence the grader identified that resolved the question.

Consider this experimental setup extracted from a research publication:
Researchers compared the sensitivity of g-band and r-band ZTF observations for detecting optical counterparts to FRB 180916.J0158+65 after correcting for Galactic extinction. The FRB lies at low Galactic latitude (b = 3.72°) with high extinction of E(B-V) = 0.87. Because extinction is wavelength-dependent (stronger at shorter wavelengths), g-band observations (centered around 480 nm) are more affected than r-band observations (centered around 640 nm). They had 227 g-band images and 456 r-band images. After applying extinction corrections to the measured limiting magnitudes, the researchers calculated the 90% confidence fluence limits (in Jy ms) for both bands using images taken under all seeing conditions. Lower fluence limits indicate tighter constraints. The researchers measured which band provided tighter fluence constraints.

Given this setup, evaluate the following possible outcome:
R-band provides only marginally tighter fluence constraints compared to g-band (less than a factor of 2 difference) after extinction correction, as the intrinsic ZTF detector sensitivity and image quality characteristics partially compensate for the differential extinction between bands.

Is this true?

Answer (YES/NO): NO